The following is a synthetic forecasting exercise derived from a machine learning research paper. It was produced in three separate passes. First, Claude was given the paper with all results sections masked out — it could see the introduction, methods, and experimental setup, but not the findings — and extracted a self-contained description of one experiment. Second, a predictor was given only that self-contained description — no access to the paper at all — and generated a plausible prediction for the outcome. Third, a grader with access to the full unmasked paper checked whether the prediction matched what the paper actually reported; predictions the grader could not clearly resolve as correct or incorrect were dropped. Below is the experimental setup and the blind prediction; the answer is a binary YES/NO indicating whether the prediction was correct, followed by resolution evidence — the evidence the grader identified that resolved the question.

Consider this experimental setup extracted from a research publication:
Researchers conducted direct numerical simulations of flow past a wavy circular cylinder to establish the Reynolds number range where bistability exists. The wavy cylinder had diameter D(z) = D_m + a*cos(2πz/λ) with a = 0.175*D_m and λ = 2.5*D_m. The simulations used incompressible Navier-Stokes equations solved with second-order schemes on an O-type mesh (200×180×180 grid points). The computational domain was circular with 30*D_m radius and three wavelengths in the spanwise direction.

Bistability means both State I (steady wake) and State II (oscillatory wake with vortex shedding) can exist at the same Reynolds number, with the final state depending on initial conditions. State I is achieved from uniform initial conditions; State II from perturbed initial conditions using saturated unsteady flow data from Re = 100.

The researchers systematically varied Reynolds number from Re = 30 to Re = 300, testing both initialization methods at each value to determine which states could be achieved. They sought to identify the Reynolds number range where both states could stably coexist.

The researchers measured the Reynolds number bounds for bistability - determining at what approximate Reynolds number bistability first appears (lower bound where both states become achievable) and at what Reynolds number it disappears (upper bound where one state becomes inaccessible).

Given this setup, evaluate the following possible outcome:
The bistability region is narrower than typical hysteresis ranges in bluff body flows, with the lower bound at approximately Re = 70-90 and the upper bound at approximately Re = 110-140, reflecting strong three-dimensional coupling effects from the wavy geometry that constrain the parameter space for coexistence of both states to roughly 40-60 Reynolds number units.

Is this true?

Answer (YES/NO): NO